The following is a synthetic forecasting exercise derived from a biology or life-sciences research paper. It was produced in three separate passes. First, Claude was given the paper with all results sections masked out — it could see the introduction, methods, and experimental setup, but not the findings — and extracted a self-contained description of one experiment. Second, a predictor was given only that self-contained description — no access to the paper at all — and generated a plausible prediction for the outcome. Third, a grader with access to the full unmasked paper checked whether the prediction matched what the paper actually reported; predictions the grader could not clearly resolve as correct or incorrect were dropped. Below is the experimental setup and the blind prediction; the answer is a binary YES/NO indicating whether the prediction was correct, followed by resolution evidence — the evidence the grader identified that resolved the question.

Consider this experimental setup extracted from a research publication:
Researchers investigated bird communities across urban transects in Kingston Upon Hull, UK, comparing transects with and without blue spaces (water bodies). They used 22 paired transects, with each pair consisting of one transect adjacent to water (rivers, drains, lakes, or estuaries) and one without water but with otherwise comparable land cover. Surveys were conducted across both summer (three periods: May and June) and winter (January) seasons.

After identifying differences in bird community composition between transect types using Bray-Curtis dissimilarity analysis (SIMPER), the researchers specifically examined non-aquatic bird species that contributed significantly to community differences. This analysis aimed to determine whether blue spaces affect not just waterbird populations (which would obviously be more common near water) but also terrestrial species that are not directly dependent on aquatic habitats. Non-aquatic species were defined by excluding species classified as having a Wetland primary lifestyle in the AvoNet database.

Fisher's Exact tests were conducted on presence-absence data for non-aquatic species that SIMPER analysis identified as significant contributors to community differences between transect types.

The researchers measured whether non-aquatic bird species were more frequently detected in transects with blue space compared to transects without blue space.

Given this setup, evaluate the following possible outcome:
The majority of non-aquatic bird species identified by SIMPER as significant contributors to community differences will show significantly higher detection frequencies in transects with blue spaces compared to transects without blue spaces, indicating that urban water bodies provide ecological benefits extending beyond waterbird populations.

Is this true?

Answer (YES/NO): NO